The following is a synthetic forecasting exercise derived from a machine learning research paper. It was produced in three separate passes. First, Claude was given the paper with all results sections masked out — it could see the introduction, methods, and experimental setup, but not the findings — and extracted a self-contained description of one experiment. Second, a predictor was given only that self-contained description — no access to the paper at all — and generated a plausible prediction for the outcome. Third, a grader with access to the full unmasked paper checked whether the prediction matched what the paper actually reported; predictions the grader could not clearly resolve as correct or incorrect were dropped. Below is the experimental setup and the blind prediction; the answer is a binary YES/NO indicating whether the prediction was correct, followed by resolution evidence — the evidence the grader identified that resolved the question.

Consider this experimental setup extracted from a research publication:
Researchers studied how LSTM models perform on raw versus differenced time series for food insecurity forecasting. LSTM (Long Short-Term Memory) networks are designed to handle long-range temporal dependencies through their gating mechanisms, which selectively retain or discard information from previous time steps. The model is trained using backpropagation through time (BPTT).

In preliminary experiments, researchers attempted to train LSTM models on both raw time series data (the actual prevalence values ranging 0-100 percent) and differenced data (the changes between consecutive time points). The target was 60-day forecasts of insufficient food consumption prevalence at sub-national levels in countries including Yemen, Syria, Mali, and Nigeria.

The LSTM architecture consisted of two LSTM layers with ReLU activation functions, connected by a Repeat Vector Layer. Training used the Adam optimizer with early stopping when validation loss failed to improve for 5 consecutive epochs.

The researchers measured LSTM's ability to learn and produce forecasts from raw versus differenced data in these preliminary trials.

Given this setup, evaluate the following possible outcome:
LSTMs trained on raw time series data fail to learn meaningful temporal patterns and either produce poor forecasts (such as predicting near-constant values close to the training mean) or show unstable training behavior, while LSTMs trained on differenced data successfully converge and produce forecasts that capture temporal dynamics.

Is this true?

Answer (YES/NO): YES